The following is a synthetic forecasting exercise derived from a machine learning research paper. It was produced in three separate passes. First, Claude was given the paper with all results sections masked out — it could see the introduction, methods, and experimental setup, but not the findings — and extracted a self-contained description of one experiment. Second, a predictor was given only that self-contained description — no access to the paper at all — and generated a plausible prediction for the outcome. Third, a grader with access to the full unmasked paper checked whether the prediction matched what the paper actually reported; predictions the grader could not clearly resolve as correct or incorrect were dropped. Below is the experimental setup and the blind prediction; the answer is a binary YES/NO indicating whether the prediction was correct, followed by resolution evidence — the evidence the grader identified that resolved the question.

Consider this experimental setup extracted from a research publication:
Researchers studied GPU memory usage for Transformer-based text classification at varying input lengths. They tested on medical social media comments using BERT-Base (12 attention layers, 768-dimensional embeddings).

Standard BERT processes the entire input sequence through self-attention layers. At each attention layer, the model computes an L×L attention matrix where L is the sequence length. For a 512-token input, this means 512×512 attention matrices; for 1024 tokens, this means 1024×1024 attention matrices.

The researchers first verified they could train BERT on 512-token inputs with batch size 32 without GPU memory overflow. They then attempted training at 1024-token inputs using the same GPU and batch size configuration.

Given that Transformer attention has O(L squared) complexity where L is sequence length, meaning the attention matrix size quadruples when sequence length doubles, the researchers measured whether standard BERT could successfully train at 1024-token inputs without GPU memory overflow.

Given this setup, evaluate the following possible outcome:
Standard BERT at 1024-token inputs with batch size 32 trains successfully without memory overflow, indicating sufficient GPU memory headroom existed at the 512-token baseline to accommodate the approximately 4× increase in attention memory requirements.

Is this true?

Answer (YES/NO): NO